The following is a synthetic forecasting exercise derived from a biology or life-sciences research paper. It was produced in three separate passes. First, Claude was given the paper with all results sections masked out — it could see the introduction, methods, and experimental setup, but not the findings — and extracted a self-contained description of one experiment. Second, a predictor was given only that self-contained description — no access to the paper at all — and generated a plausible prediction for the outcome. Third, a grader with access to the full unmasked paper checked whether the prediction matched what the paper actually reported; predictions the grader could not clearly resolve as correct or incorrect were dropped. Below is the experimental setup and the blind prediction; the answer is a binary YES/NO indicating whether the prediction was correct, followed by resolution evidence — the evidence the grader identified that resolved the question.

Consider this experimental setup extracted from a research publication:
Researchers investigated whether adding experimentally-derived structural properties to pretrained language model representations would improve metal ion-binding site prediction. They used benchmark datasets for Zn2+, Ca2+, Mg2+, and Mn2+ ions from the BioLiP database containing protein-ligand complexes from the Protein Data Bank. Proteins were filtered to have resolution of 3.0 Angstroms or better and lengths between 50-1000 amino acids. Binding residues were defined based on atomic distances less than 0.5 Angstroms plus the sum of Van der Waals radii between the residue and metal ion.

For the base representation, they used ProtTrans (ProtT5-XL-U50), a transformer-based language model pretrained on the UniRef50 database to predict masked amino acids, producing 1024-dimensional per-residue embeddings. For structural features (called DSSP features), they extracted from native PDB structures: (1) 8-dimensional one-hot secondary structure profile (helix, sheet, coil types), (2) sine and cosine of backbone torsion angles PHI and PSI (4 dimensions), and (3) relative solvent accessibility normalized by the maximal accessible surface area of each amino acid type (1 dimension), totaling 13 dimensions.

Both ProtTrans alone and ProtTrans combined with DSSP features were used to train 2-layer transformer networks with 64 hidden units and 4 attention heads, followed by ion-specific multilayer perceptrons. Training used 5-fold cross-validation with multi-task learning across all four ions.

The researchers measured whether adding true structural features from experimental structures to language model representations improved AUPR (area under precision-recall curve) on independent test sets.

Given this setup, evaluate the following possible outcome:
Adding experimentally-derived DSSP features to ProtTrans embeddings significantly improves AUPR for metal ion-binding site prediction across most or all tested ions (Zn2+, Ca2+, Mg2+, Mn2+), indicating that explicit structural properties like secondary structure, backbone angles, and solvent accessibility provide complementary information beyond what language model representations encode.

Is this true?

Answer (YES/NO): NO